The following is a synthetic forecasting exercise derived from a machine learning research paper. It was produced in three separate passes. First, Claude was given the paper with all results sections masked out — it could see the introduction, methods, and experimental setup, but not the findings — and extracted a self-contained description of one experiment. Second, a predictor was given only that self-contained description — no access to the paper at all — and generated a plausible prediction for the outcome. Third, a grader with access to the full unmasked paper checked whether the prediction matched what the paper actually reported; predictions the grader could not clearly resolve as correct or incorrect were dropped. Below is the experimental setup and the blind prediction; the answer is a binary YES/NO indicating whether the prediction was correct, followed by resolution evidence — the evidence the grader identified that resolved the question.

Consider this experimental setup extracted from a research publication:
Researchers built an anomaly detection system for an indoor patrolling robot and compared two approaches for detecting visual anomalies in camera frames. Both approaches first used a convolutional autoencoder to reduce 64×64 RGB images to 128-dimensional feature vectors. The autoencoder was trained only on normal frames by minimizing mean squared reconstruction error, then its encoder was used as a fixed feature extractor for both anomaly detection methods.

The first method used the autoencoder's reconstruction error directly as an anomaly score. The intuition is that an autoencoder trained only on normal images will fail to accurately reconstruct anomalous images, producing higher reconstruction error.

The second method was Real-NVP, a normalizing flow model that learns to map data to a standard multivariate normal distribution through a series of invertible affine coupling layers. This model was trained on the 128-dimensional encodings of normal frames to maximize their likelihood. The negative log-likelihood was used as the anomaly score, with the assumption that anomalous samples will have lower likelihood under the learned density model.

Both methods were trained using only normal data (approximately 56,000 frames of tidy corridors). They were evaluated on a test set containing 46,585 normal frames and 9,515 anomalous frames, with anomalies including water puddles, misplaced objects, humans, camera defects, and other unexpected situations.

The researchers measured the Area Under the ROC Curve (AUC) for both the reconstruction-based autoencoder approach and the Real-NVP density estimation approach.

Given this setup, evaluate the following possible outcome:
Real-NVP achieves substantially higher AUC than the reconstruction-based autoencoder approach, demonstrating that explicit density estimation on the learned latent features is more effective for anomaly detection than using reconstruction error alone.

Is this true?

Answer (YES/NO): NO